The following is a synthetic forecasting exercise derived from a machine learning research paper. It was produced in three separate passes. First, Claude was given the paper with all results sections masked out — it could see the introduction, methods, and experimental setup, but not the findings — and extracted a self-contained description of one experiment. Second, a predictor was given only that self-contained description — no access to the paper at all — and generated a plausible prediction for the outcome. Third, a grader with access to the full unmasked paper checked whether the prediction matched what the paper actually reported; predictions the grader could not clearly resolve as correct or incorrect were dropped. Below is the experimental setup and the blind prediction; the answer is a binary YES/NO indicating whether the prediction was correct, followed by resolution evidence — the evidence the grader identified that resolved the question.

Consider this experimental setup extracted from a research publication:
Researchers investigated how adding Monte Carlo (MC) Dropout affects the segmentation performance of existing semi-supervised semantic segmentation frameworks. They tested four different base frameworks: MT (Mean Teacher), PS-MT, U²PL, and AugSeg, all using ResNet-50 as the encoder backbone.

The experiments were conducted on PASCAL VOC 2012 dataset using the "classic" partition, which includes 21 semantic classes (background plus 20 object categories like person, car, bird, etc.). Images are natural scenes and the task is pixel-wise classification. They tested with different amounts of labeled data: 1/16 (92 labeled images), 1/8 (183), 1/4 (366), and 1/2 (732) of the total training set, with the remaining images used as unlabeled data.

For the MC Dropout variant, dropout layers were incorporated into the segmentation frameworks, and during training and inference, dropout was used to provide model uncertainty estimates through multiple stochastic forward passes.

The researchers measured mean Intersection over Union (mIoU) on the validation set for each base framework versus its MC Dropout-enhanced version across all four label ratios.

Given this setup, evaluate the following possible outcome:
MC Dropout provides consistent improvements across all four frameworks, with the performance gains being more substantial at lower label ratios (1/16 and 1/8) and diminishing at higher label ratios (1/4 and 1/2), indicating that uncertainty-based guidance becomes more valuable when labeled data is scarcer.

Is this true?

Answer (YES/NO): NO